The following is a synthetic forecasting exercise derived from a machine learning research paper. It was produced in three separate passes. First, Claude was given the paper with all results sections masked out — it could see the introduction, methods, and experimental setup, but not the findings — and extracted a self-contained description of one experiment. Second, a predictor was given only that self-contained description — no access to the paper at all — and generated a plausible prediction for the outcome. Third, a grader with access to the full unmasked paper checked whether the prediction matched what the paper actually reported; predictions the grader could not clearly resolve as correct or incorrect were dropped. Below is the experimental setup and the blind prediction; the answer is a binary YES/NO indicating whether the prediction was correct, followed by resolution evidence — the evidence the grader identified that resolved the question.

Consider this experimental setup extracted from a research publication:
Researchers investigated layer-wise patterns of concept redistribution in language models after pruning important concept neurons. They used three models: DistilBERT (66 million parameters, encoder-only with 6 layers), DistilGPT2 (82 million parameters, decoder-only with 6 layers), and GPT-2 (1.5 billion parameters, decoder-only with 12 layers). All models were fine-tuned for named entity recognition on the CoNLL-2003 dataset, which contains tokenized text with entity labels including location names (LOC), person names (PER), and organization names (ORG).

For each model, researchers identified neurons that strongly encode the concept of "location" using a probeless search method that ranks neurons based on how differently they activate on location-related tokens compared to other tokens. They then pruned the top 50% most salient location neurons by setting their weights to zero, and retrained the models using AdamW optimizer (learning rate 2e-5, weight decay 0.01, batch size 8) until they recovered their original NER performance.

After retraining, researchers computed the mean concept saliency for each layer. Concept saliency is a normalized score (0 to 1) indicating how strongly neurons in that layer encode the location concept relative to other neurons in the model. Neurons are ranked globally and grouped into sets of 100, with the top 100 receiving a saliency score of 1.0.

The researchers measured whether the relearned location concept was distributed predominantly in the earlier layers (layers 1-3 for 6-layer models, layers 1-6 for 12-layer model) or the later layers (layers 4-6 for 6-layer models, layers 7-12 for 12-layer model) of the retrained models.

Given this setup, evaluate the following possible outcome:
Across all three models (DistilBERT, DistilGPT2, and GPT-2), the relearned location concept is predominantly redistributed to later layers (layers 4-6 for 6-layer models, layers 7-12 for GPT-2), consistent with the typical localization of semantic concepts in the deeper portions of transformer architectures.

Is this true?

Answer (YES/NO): NO